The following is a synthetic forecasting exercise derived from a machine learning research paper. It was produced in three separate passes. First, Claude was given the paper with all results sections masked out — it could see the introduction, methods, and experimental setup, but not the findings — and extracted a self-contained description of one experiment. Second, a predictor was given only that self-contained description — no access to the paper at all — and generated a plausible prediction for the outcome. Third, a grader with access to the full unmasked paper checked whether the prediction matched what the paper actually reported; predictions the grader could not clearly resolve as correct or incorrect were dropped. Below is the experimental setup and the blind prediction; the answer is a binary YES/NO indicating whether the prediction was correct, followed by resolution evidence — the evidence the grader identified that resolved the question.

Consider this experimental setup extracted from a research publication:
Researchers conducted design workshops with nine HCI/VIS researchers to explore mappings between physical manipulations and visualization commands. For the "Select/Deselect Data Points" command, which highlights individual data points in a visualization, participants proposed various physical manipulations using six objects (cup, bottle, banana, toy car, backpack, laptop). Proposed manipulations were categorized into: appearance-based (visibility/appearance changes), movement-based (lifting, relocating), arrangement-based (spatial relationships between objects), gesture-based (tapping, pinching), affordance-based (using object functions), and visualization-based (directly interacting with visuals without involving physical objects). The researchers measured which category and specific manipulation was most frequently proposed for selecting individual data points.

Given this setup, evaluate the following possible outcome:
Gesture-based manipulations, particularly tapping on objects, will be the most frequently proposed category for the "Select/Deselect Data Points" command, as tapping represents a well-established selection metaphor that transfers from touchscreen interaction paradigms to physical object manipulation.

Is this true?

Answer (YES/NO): NO